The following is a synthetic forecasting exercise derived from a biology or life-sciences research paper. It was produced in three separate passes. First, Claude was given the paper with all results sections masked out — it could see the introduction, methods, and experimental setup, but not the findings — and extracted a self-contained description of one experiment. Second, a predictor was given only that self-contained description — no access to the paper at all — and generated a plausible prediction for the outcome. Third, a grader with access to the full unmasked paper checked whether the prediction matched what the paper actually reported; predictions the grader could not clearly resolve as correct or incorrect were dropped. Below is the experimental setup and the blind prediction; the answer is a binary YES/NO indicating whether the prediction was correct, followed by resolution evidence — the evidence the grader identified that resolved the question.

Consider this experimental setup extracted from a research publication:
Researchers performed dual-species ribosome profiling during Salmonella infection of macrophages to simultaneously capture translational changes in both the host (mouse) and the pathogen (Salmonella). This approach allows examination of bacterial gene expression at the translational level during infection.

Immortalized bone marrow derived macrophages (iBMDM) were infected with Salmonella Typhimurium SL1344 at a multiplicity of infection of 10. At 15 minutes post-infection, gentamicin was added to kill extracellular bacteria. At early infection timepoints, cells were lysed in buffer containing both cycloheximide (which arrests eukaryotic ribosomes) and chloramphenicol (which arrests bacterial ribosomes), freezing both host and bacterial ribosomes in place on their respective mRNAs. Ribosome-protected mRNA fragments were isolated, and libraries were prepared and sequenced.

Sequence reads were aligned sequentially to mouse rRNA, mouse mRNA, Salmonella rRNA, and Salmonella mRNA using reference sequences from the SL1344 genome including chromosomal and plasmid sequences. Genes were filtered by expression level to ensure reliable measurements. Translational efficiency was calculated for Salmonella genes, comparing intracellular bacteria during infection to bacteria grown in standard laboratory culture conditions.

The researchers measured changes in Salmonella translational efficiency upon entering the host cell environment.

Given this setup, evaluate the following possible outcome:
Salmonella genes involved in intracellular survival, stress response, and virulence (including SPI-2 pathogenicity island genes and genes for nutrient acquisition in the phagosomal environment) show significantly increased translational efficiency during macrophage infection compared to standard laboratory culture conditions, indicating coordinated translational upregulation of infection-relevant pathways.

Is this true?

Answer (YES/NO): NO